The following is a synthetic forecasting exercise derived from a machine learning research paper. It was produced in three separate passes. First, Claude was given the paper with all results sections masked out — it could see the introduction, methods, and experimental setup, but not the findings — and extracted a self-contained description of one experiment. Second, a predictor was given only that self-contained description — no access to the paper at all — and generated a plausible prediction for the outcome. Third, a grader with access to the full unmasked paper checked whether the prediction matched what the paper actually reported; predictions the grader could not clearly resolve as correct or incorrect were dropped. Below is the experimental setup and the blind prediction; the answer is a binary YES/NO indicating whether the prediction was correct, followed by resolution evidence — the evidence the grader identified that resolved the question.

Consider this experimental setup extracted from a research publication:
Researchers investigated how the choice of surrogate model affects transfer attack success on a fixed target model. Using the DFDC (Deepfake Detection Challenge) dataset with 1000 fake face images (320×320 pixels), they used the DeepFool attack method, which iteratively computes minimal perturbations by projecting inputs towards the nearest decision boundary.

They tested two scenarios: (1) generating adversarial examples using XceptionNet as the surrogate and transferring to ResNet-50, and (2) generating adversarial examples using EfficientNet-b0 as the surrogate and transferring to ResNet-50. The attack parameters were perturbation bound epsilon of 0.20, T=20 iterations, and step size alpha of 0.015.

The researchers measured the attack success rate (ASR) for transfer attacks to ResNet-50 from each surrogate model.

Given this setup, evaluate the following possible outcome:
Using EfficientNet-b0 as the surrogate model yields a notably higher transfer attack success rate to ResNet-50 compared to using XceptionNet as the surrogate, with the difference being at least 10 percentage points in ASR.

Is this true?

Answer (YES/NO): NO